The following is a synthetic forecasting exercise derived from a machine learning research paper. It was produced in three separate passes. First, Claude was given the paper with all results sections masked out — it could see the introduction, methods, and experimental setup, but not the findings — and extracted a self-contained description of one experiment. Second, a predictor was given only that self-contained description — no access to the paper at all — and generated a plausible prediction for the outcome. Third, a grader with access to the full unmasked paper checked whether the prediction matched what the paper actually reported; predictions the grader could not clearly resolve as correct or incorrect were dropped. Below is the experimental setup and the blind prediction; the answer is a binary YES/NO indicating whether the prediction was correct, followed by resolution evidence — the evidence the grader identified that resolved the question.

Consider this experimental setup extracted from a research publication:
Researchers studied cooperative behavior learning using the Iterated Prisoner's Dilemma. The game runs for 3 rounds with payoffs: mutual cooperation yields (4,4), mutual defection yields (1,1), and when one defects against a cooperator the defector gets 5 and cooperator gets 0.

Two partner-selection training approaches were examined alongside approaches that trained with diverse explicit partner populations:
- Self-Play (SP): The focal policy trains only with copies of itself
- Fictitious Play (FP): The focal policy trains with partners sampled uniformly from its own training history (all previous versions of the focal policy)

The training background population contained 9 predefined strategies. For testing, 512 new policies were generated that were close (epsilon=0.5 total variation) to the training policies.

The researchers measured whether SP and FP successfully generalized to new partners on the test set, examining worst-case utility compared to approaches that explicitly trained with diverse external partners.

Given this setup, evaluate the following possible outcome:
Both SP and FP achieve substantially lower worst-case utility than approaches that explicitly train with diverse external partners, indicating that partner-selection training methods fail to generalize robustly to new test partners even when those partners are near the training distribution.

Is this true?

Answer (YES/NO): YES